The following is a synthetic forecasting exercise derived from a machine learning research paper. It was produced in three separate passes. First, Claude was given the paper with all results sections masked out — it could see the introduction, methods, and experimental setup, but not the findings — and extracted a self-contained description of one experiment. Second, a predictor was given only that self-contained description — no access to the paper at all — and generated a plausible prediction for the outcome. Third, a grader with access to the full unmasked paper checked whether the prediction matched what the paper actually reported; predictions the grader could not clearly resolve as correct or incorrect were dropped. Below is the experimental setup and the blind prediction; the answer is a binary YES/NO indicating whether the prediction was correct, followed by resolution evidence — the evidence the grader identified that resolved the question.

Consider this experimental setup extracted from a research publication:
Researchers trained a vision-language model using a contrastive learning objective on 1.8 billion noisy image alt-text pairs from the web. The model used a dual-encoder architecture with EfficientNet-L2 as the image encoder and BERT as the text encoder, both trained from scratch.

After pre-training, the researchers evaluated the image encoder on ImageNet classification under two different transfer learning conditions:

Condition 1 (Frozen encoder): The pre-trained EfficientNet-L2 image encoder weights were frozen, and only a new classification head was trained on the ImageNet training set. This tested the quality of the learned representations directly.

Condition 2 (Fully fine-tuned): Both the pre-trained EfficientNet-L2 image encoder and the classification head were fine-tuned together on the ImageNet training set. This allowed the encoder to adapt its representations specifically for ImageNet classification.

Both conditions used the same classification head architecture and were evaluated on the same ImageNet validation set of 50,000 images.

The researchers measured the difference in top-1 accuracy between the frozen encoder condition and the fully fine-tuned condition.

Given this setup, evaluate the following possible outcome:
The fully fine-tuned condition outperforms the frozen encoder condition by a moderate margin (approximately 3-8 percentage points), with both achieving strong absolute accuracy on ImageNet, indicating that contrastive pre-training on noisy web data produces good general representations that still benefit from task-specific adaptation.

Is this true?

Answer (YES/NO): YES